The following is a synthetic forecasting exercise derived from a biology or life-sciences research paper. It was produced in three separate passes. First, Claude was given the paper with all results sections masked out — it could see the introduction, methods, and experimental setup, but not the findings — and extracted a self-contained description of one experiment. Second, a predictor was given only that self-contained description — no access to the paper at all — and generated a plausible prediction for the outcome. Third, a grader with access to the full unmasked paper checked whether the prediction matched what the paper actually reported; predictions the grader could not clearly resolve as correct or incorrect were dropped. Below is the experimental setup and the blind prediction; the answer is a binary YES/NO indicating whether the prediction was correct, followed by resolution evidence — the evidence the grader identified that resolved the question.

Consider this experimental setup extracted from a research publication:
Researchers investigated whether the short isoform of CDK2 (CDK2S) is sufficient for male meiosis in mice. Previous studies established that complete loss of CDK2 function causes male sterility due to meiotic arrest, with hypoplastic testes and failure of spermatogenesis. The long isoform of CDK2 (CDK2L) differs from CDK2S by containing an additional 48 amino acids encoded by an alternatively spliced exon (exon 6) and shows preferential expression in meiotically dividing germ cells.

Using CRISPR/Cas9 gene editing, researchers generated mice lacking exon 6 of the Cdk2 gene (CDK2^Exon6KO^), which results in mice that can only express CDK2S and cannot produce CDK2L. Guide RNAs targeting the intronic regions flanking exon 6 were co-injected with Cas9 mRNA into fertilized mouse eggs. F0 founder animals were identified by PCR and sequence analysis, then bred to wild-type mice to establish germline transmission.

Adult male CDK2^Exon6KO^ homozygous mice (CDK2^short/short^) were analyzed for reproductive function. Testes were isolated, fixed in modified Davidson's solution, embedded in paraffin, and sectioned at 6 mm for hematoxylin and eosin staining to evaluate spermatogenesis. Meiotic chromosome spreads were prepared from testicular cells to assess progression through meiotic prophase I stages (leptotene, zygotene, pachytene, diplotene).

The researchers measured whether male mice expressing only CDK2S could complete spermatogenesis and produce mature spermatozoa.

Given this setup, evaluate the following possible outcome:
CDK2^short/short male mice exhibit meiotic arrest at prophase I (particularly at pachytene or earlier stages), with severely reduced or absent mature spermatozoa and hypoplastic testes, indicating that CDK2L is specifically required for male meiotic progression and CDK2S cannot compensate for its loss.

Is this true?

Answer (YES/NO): NO